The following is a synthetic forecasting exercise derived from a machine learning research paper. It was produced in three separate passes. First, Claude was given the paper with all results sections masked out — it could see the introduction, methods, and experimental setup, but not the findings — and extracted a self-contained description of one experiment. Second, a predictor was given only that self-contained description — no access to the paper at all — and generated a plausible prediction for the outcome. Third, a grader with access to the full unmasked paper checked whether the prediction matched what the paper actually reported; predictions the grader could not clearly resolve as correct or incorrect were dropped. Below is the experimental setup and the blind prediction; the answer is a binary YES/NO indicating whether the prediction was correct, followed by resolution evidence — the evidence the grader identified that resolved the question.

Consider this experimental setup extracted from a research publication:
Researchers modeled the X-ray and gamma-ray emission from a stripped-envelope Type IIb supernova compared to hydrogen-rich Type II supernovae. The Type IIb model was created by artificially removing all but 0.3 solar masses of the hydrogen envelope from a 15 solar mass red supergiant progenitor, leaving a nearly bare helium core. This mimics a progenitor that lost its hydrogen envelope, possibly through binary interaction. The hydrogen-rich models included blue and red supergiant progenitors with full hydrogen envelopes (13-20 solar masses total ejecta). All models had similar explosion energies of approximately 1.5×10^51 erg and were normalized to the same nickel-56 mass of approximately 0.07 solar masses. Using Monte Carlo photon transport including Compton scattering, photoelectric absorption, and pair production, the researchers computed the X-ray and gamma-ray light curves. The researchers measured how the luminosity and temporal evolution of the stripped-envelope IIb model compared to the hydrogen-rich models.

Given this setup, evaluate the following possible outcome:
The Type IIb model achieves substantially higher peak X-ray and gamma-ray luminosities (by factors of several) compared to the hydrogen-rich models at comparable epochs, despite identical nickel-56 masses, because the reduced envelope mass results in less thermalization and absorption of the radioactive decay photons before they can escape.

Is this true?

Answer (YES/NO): YES